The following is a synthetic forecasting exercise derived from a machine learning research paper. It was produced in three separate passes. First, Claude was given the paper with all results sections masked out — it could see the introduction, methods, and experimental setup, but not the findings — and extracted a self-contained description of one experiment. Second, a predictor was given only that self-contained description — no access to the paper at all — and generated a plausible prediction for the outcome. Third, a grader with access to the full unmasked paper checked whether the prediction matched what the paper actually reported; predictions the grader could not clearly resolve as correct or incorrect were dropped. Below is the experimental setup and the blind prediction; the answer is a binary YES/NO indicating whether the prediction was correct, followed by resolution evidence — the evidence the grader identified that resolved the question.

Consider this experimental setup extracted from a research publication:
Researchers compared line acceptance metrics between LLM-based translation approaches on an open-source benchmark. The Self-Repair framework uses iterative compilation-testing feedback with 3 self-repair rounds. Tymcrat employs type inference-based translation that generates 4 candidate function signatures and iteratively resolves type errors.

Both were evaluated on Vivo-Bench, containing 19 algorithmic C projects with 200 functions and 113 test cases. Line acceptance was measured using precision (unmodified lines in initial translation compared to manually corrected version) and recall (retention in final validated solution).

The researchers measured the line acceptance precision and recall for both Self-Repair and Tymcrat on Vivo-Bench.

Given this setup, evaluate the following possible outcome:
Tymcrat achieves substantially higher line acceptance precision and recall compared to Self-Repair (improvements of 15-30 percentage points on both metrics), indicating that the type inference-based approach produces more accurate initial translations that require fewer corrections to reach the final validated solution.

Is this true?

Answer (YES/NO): NO